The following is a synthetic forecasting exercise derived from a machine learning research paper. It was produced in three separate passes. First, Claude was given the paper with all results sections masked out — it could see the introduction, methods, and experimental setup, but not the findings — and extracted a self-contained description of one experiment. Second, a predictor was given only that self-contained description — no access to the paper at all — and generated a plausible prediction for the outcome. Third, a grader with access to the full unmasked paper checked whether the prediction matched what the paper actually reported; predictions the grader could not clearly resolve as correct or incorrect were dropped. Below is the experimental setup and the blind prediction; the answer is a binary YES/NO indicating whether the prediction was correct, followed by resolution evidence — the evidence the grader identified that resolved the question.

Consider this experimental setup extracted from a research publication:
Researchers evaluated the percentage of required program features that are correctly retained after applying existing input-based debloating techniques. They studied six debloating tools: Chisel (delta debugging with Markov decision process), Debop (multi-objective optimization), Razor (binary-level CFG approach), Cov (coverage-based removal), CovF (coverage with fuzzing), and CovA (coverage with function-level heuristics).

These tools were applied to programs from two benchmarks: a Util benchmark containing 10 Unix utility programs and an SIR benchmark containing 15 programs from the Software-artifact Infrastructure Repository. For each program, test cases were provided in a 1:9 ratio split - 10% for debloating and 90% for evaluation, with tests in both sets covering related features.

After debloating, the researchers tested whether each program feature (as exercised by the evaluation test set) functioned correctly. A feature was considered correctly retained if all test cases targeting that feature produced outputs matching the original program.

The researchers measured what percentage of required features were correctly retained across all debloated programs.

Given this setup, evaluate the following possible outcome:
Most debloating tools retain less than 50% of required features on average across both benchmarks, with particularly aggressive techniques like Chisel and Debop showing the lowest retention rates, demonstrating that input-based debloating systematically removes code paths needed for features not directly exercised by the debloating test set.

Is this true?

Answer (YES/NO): YES